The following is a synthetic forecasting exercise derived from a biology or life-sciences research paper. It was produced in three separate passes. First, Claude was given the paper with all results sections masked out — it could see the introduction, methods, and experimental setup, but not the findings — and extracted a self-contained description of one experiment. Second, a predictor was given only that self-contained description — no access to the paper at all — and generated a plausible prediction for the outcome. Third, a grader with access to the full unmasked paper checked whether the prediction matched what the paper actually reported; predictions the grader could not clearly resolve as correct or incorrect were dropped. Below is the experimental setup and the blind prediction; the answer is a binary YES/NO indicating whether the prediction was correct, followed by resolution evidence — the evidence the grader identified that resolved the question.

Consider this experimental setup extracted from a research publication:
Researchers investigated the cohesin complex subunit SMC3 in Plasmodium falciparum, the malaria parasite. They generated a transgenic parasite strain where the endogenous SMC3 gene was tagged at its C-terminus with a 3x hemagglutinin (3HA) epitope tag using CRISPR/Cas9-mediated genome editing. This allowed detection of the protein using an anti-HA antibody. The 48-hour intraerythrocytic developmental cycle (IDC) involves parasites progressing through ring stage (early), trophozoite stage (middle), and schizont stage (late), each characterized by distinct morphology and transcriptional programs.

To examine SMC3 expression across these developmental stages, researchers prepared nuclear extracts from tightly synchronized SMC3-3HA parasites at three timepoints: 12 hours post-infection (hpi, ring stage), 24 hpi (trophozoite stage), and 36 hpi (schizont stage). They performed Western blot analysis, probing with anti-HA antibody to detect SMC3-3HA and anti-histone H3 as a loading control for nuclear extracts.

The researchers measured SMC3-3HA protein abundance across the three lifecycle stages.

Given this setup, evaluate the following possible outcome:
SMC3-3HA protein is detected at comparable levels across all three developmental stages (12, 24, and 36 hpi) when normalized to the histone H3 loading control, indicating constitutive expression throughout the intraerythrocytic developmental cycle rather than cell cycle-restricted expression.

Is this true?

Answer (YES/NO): NO